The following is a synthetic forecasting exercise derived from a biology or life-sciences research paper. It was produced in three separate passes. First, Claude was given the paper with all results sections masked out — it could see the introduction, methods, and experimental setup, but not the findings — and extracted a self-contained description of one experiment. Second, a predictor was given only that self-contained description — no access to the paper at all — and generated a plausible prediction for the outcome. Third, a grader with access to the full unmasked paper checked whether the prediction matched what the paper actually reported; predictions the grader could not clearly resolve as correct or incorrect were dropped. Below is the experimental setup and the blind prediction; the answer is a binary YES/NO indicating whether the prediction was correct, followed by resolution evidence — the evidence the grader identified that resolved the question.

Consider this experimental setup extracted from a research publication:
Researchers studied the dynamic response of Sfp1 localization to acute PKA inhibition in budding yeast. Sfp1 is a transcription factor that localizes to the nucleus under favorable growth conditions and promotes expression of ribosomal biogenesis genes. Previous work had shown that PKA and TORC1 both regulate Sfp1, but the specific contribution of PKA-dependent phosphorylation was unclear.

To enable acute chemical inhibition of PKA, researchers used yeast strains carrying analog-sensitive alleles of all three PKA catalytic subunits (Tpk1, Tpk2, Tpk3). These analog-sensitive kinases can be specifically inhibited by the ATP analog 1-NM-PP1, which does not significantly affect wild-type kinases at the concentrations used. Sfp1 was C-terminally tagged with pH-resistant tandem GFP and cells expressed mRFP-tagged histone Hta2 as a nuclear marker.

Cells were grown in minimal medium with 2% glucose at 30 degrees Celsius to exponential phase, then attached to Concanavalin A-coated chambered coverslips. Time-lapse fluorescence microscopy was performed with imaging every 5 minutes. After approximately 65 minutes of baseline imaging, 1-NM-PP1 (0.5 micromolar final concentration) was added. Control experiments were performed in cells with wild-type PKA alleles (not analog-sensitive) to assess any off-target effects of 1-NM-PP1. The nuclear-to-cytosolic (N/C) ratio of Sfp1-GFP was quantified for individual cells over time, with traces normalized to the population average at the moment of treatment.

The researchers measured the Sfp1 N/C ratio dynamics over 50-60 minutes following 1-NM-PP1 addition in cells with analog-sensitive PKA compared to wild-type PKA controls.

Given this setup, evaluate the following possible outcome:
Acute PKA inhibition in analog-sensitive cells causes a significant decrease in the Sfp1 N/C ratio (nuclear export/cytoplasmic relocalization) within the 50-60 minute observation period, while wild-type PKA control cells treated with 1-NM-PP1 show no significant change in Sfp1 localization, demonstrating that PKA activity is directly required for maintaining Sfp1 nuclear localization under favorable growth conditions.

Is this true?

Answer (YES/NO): NO